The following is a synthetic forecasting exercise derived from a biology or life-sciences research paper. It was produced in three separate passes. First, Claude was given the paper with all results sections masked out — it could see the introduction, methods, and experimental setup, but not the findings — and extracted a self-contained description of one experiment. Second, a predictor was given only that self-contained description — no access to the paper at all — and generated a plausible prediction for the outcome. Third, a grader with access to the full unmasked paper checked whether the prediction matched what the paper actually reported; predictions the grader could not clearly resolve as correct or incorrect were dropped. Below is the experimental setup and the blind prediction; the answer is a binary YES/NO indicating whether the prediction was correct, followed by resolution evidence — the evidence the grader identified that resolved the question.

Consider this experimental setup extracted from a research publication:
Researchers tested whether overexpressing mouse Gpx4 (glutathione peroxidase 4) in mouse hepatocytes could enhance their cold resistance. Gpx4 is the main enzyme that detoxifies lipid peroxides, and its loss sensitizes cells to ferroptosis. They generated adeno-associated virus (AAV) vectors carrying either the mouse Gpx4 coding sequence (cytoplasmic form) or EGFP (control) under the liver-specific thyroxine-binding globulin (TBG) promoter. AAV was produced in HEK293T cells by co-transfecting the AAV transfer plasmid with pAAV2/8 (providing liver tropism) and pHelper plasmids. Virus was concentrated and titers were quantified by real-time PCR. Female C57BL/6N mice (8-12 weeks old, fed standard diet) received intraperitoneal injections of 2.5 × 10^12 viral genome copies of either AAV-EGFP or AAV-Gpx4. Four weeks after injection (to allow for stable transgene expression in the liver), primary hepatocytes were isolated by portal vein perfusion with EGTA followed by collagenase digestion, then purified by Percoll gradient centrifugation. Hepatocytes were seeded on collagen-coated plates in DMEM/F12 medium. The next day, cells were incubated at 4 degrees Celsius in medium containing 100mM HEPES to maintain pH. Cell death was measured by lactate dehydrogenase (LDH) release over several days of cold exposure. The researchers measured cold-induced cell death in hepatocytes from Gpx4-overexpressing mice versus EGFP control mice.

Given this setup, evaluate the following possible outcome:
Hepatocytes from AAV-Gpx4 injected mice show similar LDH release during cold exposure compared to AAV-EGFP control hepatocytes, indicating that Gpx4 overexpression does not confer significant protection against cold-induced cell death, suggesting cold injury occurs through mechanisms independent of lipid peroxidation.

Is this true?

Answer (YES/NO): NO